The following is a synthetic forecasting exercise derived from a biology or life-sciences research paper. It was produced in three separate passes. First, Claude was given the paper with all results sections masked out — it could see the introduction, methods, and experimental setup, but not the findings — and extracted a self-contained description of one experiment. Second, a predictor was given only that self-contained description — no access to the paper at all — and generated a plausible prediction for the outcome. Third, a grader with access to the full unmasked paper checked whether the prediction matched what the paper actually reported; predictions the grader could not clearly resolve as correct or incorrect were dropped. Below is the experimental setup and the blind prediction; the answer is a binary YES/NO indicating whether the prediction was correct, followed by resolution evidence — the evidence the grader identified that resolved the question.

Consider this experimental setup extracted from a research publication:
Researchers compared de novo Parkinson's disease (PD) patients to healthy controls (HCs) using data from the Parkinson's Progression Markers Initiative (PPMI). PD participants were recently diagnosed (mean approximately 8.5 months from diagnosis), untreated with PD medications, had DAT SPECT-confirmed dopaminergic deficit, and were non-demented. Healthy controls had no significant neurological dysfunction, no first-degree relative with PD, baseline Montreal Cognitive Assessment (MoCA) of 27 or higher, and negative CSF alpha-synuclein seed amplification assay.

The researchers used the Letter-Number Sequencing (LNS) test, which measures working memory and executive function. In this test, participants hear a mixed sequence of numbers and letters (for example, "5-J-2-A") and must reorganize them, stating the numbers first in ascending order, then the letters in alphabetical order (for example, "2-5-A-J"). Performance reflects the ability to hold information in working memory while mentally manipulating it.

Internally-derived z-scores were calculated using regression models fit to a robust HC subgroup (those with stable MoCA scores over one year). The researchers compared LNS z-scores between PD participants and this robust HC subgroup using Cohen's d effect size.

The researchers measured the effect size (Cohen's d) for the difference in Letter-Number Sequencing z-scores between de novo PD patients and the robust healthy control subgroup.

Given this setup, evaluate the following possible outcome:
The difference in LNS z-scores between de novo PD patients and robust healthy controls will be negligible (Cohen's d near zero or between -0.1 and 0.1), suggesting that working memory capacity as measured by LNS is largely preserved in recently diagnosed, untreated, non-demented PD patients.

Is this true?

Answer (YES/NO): NO